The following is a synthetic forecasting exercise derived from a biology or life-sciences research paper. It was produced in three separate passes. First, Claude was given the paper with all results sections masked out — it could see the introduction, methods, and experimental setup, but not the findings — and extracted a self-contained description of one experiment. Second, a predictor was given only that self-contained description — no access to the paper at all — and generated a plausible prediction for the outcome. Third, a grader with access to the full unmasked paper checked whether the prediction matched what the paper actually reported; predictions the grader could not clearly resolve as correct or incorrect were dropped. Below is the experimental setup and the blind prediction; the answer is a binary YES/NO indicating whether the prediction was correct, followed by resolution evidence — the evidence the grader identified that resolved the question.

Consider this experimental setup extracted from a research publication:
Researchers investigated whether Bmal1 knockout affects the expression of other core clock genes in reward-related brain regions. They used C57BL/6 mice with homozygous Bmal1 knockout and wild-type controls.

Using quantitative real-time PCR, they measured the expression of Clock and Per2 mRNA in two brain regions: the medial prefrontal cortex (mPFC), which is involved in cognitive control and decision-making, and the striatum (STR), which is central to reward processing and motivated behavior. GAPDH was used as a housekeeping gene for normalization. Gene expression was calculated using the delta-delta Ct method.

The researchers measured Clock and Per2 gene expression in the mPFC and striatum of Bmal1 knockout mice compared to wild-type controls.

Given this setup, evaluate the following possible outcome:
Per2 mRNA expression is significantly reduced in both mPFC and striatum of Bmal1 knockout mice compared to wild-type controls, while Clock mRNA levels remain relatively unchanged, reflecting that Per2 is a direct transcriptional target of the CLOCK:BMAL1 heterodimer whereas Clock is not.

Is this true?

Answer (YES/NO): NO